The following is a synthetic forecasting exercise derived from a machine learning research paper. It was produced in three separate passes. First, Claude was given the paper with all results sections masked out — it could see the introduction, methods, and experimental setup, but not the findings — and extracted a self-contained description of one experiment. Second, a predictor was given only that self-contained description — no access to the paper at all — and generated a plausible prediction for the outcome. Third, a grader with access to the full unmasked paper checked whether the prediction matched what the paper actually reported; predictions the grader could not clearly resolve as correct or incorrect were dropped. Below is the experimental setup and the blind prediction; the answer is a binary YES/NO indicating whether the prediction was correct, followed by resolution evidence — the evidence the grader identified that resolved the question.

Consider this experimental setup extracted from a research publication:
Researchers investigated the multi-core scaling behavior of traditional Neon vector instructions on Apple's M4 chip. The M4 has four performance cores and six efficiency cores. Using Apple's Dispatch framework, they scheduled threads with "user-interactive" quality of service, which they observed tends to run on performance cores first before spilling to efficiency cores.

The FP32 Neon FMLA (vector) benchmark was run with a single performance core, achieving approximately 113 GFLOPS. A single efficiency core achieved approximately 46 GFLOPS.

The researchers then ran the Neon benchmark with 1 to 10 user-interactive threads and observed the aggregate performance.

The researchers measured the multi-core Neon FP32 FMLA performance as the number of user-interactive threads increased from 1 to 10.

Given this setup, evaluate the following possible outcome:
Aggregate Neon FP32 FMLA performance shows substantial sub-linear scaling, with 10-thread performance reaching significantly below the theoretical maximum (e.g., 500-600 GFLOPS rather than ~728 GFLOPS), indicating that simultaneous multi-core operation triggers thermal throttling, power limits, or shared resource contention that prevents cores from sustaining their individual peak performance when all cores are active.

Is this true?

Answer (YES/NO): NO